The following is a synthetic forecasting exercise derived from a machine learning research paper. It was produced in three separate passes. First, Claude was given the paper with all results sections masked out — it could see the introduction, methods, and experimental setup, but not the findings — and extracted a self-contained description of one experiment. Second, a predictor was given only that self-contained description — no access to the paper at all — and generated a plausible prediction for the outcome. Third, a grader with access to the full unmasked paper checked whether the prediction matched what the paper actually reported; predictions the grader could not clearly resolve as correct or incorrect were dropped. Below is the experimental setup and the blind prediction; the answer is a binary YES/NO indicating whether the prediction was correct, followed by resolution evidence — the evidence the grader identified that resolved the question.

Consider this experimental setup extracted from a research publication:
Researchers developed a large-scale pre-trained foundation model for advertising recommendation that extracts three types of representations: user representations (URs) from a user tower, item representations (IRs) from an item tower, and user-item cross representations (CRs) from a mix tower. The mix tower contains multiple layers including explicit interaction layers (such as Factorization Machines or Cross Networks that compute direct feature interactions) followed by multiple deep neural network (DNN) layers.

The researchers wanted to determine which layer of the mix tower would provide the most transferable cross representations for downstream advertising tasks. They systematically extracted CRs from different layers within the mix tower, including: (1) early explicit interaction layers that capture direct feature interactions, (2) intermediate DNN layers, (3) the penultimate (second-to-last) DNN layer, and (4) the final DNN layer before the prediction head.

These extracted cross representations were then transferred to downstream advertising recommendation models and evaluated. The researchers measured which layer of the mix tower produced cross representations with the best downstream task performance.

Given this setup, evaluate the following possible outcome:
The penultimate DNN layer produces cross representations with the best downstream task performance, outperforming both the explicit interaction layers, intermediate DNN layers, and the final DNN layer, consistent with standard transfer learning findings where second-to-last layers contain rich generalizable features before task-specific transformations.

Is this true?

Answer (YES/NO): NO